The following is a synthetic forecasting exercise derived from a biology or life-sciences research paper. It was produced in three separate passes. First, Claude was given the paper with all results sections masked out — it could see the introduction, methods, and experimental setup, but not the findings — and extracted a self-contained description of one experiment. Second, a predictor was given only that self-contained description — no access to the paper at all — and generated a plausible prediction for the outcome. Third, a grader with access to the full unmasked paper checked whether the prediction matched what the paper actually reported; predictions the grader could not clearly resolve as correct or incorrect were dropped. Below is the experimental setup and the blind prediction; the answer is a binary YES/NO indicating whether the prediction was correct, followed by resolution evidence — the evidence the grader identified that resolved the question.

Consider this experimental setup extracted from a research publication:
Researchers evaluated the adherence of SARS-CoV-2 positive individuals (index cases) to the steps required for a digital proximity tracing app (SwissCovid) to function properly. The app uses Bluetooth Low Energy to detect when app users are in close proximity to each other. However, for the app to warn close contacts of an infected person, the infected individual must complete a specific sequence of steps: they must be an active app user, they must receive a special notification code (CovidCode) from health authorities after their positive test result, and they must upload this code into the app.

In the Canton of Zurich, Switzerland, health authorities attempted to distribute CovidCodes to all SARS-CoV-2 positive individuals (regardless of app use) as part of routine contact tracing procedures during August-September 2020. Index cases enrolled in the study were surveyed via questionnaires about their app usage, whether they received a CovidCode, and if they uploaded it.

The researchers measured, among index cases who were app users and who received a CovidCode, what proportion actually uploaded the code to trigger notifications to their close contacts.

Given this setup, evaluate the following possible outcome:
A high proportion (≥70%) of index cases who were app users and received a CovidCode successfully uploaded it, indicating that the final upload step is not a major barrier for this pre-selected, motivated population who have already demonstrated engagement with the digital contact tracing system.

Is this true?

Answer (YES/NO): YES